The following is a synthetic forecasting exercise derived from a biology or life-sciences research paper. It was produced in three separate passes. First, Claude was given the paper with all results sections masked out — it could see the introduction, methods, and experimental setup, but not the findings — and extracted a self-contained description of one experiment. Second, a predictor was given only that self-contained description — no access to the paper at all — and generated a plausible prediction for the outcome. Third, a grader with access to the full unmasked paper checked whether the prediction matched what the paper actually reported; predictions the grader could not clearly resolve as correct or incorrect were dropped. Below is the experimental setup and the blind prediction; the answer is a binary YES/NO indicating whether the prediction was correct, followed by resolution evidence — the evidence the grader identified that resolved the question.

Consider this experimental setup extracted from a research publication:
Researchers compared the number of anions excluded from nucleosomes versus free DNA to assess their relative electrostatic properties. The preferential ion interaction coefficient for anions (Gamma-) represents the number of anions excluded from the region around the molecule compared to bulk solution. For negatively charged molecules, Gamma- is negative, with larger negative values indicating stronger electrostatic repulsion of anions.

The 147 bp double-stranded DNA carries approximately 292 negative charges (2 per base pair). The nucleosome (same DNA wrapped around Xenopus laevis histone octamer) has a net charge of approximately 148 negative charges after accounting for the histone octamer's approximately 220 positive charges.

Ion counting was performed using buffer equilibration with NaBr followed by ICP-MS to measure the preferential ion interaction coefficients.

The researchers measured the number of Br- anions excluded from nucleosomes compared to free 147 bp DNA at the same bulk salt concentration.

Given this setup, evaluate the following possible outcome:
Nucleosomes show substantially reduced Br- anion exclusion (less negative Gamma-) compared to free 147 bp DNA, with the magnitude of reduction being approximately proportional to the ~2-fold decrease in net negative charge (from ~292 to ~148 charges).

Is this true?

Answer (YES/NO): YES